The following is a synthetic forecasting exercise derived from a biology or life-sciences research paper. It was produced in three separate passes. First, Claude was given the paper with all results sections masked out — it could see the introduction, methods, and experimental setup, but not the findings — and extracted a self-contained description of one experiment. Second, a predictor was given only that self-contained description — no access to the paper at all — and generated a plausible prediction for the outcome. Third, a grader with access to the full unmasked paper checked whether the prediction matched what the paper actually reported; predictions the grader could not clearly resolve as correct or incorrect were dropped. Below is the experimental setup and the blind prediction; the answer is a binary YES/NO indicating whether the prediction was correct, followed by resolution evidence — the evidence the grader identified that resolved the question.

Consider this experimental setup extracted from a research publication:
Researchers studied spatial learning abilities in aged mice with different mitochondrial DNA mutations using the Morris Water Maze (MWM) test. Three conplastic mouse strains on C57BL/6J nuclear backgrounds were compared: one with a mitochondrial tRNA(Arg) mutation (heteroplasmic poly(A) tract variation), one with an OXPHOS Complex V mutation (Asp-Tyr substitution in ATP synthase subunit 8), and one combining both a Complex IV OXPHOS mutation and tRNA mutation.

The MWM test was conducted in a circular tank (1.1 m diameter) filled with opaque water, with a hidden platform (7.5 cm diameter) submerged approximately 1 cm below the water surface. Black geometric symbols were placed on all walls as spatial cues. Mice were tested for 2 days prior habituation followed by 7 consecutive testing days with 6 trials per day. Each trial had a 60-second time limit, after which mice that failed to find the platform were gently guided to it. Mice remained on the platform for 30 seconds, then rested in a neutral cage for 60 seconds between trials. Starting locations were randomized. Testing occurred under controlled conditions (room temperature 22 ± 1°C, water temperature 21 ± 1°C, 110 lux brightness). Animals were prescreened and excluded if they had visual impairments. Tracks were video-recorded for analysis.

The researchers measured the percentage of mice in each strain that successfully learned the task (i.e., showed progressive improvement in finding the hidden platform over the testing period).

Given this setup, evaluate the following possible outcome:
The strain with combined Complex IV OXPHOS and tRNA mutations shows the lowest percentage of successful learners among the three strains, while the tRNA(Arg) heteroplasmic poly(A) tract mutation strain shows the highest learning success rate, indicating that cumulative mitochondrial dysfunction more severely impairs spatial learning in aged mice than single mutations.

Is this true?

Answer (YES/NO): NO